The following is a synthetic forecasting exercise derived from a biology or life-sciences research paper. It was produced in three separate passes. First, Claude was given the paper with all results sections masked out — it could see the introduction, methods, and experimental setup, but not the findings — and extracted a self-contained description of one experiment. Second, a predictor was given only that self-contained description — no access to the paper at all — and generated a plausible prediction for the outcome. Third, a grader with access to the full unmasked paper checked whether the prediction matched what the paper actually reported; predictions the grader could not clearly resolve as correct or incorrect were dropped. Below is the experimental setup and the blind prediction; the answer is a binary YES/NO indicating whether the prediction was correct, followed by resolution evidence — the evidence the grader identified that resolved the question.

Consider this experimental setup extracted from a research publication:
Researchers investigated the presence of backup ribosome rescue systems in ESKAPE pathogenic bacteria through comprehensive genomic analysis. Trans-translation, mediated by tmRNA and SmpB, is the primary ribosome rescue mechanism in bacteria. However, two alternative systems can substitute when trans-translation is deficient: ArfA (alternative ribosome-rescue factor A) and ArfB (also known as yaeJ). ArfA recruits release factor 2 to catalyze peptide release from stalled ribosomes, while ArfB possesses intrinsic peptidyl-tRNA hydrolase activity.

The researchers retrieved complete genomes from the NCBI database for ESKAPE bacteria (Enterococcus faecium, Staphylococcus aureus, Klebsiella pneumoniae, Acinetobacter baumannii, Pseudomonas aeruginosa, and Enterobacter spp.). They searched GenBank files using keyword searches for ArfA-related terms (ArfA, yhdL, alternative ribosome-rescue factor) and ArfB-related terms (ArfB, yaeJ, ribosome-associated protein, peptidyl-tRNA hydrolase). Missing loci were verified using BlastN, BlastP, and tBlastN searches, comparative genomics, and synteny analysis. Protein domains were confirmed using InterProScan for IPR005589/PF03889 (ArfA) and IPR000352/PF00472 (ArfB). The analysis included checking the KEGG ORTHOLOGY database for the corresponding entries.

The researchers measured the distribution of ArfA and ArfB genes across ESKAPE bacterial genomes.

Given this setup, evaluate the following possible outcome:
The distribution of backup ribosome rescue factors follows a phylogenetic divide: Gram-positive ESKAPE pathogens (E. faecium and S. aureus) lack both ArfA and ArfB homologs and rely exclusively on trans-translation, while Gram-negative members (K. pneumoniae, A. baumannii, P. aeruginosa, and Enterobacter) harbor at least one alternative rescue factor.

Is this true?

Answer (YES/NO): NO